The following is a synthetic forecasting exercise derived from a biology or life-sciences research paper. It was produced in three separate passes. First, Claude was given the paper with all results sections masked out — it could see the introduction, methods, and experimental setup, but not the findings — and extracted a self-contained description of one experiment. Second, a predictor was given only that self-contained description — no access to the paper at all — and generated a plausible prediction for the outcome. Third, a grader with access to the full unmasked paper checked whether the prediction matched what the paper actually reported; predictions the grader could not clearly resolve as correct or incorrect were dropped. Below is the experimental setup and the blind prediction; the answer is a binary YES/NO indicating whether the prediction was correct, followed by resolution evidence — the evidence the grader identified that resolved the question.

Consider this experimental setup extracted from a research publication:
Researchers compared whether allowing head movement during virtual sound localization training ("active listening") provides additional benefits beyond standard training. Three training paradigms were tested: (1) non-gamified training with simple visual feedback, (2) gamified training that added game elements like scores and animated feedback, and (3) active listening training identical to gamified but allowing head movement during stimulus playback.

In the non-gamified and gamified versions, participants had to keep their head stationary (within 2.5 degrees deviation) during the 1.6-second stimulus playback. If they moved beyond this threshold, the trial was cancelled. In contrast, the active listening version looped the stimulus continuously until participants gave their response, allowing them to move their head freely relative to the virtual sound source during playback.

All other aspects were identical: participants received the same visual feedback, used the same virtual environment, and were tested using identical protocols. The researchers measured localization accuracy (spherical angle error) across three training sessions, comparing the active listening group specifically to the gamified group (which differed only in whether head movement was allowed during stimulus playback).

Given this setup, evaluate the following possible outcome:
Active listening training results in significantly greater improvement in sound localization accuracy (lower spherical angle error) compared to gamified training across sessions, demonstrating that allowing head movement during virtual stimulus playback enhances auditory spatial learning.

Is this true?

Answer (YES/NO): YES